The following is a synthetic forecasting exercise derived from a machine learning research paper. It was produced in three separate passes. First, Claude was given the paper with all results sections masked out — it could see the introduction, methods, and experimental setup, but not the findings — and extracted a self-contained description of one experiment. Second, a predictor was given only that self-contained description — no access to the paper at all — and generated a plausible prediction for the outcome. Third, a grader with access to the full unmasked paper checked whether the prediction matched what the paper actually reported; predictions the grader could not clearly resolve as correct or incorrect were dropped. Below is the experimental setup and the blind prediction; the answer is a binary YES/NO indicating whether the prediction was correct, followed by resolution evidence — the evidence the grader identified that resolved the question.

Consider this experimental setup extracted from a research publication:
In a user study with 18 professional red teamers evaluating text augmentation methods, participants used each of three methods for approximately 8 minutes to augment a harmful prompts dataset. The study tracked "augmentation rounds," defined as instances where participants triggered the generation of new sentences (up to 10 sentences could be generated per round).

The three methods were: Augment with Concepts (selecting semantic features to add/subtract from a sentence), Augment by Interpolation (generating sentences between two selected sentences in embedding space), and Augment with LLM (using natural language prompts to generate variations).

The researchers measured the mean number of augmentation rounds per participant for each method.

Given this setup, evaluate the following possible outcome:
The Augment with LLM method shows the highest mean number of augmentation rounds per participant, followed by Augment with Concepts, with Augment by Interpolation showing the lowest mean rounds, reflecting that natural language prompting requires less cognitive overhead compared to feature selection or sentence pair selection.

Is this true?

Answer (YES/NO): YES